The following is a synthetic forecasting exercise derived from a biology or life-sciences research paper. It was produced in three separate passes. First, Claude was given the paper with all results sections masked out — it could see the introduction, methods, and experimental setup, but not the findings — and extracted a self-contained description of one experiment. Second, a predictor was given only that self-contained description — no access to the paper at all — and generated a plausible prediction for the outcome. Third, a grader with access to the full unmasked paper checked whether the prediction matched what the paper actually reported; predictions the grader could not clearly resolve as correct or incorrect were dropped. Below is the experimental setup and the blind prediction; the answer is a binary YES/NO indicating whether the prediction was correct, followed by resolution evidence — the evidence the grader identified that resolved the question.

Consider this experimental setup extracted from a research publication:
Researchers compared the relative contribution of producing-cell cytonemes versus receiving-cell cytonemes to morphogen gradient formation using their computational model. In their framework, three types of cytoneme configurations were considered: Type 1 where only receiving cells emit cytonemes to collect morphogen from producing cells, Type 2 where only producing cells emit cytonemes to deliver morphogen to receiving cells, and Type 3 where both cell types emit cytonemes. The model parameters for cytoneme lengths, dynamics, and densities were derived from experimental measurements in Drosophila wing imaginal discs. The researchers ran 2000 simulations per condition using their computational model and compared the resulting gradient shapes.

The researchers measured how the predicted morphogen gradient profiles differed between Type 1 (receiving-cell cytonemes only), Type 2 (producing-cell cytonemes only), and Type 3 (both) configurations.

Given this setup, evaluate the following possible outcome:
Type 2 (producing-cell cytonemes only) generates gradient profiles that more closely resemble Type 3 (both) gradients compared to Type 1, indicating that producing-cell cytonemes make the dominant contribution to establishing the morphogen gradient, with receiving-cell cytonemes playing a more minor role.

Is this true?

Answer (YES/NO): NO